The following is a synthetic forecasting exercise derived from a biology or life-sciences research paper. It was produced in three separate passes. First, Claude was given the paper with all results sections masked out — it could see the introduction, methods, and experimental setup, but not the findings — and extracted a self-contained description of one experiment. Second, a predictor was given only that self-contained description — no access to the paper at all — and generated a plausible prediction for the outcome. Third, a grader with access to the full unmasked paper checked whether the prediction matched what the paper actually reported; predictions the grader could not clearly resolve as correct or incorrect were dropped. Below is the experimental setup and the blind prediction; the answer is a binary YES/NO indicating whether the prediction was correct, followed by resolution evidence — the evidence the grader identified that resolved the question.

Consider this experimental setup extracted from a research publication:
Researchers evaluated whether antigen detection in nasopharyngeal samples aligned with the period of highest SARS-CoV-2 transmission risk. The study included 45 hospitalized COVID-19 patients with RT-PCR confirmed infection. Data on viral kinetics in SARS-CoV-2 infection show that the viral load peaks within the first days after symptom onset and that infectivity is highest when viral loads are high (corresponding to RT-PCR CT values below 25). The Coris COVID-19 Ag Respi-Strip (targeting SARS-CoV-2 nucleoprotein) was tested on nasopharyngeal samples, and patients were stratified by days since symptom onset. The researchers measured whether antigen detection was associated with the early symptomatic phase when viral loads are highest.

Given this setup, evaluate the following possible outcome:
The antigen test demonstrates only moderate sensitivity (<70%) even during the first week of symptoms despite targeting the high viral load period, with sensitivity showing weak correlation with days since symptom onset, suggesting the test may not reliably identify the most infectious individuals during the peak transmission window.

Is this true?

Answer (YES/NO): NO